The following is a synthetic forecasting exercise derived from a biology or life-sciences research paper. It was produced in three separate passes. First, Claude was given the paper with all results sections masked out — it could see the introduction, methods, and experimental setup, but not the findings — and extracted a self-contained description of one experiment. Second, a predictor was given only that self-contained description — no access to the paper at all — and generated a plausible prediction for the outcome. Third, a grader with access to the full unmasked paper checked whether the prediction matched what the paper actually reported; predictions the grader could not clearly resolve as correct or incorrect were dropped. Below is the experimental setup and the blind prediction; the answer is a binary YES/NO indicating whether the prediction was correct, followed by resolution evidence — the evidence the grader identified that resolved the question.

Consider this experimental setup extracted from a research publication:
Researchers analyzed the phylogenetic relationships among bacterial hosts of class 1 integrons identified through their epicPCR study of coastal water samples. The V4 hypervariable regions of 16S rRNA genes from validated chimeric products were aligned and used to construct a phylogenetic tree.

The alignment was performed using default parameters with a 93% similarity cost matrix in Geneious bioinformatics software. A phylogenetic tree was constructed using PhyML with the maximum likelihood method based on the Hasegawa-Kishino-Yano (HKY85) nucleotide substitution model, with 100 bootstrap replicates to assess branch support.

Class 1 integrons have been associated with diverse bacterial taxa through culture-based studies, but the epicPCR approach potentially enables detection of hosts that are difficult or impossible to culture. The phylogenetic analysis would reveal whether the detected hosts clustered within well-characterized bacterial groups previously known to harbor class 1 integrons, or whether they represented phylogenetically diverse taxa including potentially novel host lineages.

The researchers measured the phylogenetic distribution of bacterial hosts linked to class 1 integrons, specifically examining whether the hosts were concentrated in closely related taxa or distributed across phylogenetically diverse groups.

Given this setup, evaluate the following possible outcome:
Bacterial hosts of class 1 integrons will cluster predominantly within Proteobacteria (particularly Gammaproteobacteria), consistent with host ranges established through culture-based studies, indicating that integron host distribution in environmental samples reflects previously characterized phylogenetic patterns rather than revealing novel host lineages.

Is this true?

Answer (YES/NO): NO